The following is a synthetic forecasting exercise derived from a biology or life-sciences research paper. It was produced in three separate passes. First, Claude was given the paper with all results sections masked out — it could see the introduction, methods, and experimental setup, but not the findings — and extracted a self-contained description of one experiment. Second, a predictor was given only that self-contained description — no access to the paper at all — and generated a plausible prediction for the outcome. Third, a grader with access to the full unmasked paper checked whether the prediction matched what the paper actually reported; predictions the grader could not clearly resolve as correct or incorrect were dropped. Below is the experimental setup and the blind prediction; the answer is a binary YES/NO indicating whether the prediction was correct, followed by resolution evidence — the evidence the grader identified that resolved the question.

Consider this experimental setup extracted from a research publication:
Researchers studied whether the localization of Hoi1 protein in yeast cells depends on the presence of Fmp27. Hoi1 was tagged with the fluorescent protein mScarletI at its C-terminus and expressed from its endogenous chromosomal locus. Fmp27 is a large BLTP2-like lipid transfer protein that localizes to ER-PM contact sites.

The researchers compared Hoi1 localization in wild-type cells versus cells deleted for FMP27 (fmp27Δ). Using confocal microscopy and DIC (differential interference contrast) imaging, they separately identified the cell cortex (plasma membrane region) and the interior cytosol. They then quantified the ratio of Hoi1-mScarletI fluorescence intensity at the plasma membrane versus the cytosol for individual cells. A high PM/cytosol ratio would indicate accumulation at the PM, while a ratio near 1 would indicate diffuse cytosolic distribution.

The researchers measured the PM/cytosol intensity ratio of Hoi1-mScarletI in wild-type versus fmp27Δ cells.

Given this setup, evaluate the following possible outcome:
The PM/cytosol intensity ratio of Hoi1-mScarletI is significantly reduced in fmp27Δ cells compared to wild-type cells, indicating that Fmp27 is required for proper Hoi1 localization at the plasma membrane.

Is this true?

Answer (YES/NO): YES